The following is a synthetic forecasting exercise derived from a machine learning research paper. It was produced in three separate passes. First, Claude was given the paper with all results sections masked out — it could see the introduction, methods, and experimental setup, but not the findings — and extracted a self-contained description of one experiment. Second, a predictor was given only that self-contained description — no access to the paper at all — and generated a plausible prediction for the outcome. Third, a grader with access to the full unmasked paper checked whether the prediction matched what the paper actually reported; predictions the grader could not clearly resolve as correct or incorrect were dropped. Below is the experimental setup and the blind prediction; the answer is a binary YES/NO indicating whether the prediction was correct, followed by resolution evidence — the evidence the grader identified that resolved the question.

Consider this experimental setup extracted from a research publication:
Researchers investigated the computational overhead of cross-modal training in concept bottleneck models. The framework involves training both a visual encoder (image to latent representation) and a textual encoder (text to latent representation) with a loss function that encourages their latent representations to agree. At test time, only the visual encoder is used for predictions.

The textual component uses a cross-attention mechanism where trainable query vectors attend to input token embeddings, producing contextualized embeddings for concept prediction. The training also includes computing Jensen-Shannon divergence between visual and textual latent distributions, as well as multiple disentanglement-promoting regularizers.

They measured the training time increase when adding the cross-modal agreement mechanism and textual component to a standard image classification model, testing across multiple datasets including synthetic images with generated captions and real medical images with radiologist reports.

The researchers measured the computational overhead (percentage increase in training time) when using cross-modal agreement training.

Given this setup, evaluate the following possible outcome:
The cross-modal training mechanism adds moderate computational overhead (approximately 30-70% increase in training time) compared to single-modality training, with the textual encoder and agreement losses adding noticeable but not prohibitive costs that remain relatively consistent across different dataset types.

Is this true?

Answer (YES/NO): NO